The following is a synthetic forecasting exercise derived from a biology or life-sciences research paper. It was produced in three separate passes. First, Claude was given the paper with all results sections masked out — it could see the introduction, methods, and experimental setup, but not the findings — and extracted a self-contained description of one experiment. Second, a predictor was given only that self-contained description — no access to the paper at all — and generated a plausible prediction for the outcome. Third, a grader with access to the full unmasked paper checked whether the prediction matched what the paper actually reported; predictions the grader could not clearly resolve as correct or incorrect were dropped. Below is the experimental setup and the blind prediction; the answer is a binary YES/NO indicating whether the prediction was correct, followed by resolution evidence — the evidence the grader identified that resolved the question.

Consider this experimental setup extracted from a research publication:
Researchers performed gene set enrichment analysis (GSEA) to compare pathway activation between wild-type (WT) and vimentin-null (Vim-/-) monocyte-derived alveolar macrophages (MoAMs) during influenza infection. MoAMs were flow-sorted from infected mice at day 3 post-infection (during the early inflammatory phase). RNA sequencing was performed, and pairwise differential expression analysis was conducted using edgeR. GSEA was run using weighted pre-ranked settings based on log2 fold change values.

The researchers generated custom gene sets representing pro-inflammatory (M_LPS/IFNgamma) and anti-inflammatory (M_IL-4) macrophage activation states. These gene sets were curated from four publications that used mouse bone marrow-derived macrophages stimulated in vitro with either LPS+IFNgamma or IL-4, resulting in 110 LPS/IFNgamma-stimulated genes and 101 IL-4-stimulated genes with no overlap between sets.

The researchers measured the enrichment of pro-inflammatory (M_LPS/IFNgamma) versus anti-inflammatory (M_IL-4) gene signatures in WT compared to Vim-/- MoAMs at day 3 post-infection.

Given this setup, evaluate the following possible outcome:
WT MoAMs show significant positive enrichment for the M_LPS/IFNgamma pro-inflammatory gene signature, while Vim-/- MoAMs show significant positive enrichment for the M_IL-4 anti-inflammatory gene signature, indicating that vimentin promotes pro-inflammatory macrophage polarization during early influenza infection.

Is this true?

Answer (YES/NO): YES